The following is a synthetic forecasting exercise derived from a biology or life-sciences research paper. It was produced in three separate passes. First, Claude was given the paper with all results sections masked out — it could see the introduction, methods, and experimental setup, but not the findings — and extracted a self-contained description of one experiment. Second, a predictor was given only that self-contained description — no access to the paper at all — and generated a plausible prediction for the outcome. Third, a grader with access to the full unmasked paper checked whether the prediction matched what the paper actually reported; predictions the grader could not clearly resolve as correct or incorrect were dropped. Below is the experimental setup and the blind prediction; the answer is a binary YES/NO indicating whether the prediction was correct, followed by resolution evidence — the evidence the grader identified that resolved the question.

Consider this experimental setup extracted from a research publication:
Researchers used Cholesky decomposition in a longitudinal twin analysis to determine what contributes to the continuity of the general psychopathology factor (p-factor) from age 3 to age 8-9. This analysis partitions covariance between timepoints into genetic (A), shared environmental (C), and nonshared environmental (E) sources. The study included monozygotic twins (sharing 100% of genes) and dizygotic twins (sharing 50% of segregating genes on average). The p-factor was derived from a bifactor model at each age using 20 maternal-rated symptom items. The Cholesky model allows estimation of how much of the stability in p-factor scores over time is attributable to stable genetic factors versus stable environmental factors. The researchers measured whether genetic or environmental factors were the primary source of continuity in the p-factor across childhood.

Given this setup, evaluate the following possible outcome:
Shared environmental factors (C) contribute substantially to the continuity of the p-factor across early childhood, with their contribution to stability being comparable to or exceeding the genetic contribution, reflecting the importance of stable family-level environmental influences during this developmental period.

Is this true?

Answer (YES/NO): NO